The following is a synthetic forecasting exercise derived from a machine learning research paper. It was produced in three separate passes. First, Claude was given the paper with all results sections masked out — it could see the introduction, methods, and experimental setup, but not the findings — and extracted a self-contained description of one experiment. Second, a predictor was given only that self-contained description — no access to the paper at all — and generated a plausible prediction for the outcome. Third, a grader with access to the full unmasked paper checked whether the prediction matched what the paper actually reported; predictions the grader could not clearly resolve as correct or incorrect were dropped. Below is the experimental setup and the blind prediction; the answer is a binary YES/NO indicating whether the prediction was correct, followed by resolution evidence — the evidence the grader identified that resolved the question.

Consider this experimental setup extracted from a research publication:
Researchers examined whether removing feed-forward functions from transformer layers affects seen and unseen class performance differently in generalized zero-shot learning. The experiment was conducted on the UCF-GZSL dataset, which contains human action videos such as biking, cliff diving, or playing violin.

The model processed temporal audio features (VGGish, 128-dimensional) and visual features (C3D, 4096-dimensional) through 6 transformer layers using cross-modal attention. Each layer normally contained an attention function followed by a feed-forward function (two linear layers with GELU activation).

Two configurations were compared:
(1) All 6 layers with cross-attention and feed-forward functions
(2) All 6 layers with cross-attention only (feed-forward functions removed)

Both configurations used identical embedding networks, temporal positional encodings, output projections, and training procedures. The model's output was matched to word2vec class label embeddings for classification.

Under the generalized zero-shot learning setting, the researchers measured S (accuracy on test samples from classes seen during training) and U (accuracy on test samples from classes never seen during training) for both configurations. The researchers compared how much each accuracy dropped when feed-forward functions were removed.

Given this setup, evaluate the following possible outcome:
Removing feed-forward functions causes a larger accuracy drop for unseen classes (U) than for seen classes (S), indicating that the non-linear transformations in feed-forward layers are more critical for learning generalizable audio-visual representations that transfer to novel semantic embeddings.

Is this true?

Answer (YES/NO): NO